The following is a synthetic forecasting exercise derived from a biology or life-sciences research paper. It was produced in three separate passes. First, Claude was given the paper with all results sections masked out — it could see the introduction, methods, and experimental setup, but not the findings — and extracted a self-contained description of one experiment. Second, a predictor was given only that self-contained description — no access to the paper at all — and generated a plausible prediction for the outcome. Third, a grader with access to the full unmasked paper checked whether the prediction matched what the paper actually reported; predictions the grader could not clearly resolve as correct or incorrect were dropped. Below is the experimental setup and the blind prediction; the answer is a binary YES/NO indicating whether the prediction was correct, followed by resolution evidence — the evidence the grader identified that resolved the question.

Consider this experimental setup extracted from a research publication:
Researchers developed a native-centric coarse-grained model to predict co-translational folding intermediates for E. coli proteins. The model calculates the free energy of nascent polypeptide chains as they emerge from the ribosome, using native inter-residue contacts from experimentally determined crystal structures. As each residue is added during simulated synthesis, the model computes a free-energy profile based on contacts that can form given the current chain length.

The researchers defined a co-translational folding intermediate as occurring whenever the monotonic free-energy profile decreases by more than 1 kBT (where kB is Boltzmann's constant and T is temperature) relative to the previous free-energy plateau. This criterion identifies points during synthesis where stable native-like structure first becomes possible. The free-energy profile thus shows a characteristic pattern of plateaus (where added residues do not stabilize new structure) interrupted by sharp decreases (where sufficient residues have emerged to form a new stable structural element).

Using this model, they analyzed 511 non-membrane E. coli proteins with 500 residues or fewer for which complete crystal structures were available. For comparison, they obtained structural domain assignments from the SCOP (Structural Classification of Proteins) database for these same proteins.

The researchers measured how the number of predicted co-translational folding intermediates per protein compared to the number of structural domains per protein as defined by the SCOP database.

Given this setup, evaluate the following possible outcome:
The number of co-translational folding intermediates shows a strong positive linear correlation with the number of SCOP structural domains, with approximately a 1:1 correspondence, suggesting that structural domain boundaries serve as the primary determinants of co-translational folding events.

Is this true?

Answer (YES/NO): NO